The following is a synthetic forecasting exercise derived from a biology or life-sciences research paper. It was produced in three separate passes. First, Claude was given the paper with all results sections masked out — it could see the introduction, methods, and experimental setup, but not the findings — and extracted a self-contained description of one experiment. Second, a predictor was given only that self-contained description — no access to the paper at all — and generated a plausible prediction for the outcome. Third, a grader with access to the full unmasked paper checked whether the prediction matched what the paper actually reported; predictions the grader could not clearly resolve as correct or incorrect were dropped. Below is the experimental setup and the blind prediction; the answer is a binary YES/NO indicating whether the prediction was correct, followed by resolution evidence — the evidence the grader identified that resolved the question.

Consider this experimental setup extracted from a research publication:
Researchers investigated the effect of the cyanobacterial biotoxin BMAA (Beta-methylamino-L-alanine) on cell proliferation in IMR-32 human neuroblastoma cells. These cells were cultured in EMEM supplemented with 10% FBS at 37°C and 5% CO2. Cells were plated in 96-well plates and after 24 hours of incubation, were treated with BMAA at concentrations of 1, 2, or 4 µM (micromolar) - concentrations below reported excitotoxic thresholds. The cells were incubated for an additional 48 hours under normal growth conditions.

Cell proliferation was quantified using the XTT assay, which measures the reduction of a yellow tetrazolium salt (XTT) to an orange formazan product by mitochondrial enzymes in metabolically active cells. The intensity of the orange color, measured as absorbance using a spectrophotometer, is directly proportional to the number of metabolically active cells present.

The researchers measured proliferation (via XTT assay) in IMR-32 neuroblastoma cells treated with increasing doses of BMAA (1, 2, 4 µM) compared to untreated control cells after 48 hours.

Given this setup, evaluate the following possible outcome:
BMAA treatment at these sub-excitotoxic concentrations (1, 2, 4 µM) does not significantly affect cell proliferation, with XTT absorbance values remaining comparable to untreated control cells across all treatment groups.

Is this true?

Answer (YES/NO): NO